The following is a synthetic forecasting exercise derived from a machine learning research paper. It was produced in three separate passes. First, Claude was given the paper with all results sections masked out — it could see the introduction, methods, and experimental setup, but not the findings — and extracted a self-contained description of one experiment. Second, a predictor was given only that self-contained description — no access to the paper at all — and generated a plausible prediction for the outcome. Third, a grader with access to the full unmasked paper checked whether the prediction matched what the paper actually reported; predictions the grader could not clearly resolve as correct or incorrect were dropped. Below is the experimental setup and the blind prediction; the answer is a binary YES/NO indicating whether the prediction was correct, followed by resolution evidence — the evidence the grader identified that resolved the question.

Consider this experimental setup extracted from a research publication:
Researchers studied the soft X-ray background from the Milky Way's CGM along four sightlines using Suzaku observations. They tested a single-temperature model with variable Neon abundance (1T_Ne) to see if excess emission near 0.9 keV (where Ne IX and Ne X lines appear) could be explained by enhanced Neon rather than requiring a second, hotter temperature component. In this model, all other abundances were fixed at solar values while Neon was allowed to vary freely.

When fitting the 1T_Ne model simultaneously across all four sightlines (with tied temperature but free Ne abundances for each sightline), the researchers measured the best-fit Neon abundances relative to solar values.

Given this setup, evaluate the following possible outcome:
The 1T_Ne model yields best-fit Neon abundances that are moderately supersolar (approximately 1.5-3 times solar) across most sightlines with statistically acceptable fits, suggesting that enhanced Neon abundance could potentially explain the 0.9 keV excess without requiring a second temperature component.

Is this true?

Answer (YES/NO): YES